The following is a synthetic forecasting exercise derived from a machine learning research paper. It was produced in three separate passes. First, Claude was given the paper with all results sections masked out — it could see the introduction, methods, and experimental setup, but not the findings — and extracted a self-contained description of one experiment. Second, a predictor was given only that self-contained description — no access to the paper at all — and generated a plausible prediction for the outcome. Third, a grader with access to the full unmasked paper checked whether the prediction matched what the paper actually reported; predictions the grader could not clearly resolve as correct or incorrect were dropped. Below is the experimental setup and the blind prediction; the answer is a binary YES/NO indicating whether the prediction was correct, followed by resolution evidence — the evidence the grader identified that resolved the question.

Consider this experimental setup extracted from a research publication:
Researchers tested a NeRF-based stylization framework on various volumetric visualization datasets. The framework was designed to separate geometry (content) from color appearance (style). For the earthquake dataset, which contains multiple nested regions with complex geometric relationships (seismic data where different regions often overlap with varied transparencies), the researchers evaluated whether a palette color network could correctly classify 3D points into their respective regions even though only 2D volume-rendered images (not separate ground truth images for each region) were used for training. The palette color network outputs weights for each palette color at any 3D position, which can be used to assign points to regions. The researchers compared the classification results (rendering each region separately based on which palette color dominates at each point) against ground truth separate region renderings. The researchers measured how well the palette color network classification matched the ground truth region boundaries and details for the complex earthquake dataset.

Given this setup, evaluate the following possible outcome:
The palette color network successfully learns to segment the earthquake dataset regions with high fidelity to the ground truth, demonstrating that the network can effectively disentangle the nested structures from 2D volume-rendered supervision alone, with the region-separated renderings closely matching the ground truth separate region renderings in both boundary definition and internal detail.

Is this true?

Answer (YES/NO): YES